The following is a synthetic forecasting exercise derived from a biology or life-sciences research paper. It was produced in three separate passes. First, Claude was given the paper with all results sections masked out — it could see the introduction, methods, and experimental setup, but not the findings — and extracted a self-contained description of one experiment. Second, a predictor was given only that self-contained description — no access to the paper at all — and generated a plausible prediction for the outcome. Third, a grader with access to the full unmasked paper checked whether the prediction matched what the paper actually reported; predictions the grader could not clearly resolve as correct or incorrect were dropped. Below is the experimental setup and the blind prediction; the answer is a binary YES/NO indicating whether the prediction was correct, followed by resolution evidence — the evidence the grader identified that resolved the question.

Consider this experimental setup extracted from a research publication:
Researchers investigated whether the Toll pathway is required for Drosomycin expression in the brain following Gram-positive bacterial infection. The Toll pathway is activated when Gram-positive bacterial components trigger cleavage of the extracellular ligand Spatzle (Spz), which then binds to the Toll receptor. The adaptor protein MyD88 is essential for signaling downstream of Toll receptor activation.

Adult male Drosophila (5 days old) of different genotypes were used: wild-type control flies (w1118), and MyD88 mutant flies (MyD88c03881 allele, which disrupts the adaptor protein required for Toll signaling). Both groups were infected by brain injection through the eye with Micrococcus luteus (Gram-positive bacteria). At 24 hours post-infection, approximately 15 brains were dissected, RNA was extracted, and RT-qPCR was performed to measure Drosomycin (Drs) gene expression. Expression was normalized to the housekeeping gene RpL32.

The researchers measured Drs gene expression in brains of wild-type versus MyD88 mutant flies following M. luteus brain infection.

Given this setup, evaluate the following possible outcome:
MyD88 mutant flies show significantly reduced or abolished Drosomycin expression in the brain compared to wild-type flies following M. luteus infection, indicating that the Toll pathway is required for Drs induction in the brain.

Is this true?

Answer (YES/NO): YES